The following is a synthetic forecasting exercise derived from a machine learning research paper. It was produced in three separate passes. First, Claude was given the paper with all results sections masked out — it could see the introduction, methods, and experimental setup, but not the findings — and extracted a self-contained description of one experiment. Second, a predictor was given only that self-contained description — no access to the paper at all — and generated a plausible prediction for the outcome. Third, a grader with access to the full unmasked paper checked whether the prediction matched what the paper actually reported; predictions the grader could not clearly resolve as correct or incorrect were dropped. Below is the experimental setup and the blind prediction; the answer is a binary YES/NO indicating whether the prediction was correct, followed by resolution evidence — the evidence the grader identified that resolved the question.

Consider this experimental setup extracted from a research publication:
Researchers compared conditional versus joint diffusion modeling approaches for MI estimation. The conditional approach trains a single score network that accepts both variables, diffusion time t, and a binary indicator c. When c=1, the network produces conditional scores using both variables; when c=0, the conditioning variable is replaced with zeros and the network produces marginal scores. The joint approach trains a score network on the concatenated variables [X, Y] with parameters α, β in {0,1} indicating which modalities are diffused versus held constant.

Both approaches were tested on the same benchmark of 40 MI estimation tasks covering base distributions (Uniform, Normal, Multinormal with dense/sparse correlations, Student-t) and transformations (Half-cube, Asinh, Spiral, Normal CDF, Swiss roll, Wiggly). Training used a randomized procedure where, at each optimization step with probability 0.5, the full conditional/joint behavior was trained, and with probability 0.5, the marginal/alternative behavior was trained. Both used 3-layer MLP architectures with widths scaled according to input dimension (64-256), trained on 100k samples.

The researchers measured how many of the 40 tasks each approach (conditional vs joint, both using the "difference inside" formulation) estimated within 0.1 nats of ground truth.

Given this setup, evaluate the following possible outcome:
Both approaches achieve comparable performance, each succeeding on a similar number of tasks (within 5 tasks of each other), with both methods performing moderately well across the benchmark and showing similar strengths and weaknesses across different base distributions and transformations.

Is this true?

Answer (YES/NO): YES